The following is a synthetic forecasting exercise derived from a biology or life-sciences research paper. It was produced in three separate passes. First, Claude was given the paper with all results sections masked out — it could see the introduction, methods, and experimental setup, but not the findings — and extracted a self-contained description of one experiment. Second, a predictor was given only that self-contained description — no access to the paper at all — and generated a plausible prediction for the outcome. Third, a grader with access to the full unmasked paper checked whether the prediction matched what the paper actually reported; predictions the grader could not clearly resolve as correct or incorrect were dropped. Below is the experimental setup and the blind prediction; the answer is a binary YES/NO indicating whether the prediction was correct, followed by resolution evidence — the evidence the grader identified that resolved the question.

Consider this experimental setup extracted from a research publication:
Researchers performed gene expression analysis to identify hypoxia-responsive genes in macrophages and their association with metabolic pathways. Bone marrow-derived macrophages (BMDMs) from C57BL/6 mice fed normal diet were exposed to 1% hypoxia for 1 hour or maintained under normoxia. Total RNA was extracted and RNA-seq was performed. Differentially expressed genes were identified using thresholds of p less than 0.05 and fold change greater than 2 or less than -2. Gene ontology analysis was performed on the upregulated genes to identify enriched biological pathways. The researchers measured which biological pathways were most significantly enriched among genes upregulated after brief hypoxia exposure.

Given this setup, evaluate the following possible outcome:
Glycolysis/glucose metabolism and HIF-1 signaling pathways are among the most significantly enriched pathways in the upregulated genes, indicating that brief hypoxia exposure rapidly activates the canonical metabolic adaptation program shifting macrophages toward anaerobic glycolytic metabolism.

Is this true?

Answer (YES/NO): YES